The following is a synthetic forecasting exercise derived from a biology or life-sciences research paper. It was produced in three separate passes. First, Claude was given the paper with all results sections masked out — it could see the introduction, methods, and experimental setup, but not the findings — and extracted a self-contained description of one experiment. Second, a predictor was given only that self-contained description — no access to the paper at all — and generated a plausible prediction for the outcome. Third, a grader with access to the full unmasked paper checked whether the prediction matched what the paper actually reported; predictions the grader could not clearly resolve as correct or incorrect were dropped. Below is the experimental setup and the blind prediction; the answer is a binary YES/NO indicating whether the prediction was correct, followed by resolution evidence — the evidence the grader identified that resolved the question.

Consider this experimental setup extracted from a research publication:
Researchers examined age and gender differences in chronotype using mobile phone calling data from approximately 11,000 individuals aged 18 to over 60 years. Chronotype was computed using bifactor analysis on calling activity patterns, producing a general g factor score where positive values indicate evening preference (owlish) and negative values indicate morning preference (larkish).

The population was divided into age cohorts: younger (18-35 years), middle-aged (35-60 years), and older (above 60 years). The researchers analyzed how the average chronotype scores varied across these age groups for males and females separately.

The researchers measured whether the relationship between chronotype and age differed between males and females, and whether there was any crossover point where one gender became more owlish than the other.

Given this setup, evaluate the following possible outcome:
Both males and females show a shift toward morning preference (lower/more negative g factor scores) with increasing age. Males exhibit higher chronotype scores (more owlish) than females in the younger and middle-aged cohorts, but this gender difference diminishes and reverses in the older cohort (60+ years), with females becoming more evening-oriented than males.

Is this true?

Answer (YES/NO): NO